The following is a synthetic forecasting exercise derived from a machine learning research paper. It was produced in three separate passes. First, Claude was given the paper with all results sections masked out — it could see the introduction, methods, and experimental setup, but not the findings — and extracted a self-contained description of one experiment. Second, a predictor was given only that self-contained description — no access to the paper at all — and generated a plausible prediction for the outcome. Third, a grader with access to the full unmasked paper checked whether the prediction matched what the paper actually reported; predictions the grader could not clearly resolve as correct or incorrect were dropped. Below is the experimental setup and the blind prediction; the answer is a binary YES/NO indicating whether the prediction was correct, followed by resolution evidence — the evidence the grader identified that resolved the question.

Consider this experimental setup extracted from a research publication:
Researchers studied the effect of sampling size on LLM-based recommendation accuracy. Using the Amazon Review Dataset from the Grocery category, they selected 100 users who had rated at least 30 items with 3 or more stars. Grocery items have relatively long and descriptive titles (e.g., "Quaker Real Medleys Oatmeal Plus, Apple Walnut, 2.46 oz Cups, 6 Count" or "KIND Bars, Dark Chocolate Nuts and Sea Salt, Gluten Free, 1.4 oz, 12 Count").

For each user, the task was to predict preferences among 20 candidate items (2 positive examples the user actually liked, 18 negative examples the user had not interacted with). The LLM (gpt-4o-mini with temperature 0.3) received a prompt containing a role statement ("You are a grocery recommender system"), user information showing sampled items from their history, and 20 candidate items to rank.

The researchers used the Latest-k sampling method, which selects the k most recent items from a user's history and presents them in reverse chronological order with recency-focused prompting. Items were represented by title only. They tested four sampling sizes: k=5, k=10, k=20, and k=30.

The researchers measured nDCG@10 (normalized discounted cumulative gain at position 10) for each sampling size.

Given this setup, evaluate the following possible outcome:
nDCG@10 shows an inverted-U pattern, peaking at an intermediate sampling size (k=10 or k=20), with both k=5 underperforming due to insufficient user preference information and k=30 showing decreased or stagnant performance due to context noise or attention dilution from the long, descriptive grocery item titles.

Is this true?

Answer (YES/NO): NO